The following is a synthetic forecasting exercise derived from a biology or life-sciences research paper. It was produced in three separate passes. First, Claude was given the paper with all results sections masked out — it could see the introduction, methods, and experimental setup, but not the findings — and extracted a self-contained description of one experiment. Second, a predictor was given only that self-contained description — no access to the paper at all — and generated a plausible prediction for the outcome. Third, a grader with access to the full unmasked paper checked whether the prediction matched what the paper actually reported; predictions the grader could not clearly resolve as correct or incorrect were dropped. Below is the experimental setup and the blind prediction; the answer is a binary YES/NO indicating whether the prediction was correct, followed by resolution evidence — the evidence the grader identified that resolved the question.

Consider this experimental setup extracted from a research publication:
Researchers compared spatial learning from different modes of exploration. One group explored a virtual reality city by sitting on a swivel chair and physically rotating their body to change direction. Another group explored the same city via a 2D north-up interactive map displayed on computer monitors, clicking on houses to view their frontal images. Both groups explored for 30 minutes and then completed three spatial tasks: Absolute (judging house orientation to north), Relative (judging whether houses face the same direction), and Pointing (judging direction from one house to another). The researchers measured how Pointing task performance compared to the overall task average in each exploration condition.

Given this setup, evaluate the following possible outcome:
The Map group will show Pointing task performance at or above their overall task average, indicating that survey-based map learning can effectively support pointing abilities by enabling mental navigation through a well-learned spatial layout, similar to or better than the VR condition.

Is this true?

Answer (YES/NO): NO